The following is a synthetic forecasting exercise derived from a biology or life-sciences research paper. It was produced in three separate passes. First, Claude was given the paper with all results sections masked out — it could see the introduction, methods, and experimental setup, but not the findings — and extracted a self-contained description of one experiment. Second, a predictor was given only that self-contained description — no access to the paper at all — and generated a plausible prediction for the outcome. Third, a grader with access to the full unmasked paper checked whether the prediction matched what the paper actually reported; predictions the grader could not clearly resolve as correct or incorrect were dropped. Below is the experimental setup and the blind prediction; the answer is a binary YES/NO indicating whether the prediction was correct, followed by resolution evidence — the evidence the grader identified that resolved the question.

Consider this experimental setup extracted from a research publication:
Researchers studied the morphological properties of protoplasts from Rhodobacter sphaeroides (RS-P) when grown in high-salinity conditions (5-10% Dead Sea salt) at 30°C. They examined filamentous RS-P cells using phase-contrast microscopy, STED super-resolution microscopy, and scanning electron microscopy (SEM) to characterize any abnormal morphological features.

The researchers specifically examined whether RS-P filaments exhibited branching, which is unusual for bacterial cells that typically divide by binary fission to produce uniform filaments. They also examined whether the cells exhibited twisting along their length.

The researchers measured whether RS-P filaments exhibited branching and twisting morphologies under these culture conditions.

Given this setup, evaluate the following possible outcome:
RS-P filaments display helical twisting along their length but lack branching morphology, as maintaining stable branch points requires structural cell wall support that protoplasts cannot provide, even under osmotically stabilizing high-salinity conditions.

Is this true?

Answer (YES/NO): NO